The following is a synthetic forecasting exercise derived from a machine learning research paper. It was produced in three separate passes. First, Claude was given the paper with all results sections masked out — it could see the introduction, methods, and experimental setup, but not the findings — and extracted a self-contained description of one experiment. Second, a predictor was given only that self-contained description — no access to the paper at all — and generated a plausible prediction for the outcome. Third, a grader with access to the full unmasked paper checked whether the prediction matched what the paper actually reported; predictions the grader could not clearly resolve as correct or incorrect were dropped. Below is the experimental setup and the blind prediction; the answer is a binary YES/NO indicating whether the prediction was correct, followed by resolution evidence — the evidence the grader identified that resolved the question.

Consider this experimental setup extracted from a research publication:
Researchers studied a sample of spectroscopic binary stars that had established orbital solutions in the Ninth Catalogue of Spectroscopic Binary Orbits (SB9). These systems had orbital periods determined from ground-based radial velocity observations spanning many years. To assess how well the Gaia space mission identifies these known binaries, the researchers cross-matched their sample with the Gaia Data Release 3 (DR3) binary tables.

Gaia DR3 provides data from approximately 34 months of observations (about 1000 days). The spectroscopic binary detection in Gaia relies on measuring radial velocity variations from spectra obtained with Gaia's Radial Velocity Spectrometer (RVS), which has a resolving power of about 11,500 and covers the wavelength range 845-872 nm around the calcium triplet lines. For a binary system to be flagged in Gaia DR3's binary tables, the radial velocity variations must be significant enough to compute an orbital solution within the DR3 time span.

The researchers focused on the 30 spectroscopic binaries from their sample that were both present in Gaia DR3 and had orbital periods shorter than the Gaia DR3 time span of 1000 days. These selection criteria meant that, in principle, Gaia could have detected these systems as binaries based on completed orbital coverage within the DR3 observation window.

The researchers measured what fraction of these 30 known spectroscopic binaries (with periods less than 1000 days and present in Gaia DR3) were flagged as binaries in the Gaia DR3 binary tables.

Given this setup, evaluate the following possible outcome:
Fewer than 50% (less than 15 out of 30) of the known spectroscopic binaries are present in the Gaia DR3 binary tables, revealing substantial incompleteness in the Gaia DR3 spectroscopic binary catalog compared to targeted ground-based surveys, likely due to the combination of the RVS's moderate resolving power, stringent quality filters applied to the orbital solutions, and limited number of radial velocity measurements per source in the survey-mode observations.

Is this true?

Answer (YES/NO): YES